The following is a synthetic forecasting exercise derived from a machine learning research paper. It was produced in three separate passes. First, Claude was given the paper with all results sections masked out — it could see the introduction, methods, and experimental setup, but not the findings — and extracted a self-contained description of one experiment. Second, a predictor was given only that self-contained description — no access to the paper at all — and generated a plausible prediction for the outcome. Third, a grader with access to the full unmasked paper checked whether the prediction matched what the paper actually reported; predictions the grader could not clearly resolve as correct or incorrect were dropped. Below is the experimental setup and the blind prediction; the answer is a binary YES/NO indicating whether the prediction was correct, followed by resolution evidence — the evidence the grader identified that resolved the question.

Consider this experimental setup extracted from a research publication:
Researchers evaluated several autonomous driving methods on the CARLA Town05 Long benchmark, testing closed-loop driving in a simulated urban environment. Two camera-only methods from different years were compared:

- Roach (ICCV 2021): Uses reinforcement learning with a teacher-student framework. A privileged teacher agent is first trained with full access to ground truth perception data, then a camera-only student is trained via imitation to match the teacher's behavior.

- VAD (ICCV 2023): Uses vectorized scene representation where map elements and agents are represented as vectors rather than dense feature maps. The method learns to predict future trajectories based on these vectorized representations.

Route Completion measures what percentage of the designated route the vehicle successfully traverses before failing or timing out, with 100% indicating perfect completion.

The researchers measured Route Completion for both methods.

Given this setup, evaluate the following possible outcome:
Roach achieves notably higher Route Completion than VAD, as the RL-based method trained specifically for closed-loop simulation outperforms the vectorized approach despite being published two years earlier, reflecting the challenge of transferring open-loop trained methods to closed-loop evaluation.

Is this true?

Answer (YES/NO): YES